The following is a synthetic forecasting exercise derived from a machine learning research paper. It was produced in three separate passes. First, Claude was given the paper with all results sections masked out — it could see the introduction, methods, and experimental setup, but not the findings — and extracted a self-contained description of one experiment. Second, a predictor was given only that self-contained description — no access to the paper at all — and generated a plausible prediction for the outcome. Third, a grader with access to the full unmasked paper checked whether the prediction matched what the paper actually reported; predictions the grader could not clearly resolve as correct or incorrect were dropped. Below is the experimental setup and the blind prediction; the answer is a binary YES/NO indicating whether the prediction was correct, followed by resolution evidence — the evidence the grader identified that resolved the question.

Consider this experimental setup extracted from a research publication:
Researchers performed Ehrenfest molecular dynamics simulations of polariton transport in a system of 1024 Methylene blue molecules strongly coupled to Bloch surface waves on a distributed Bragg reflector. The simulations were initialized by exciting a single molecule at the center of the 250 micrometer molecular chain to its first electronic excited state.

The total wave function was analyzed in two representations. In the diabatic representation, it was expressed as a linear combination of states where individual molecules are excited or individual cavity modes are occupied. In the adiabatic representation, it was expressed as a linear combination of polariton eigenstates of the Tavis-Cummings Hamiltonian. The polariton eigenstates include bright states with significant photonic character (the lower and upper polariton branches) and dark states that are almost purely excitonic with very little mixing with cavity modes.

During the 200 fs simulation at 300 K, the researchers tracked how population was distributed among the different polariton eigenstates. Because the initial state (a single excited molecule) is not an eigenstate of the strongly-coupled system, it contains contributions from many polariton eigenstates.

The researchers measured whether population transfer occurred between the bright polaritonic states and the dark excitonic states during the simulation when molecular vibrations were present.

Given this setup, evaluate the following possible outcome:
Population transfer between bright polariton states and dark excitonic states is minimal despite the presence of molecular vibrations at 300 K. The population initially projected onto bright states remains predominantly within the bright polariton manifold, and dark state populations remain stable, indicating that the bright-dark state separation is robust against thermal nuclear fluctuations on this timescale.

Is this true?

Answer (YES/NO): NO